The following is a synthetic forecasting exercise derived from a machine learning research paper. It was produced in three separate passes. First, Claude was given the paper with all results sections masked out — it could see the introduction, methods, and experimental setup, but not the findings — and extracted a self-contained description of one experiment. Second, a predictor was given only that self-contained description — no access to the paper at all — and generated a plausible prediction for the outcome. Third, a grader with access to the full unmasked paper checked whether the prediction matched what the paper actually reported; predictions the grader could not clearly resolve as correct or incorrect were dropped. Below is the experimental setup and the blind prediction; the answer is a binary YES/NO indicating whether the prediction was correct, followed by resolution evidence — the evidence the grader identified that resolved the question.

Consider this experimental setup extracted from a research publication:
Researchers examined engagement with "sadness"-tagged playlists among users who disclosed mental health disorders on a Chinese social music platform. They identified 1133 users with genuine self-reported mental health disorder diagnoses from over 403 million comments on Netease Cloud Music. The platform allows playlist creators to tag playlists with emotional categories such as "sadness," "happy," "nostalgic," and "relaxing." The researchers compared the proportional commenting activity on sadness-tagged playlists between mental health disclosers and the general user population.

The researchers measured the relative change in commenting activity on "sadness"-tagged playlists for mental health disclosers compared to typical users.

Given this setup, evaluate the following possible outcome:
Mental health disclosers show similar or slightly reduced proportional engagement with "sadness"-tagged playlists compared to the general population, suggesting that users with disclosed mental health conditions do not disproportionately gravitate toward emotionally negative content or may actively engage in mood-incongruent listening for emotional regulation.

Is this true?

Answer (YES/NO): NO